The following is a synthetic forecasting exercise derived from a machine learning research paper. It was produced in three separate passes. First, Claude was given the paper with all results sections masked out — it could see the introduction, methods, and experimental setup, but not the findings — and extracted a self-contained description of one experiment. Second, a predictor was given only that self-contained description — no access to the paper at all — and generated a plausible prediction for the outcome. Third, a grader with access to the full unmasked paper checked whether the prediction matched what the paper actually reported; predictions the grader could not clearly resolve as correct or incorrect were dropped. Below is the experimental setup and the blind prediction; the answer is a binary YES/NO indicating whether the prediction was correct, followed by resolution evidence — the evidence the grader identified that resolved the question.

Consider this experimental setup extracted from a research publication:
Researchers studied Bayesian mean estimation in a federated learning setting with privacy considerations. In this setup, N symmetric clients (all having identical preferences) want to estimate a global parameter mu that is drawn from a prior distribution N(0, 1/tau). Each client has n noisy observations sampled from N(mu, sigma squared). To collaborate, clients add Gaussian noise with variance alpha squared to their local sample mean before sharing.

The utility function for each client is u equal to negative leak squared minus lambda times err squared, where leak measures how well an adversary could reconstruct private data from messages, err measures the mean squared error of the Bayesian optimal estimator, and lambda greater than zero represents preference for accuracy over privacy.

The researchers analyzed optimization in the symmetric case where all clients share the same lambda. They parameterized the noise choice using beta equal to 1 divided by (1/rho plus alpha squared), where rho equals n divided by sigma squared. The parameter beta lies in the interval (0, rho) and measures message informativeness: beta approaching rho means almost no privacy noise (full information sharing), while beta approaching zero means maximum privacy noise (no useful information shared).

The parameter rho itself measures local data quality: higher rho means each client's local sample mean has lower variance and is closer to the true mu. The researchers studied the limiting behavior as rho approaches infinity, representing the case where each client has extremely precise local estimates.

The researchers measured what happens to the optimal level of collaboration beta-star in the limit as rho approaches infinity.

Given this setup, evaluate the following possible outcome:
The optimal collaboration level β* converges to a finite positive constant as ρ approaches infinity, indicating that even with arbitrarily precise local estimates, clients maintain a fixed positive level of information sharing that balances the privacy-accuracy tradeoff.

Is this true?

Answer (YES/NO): NO